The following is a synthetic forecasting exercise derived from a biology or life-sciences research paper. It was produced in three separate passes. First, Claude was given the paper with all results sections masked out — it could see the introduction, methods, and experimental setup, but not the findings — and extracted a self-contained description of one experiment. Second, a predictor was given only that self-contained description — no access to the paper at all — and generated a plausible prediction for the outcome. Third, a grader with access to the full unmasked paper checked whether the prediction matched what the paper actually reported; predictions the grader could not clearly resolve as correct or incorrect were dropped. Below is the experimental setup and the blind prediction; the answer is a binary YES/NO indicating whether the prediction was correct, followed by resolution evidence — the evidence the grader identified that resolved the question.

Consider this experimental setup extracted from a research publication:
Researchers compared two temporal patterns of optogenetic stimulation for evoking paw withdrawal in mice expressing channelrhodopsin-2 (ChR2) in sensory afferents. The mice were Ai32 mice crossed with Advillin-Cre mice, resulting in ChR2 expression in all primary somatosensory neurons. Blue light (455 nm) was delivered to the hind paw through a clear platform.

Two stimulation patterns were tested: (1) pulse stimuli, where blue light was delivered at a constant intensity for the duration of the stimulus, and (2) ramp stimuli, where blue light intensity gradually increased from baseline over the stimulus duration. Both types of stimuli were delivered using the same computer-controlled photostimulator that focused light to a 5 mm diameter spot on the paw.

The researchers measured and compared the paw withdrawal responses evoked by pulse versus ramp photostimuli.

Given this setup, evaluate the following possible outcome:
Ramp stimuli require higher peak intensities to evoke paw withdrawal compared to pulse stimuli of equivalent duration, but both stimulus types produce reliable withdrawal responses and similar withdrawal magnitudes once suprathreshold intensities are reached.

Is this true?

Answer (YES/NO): NO